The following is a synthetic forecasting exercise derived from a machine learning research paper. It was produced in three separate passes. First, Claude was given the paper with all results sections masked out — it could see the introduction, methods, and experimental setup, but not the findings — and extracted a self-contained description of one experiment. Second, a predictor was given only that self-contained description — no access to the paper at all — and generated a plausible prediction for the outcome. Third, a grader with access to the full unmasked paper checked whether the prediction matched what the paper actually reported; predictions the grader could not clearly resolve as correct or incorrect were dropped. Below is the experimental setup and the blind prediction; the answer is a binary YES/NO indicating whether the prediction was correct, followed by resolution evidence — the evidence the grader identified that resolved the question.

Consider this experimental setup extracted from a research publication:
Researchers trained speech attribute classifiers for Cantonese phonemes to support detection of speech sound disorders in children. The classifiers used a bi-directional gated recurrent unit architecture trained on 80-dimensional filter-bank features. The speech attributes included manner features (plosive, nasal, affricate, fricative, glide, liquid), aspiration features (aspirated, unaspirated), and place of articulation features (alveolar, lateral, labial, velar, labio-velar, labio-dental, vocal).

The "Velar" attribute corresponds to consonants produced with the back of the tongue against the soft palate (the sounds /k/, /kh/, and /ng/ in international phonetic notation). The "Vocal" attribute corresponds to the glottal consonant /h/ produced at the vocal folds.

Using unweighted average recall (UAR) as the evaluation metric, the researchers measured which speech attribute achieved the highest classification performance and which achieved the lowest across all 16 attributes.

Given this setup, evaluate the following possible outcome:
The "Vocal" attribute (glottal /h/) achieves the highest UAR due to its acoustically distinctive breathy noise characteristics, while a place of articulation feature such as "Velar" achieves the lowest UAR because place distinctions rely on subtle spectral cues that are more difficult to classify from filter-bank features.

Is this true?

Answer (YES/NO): YES